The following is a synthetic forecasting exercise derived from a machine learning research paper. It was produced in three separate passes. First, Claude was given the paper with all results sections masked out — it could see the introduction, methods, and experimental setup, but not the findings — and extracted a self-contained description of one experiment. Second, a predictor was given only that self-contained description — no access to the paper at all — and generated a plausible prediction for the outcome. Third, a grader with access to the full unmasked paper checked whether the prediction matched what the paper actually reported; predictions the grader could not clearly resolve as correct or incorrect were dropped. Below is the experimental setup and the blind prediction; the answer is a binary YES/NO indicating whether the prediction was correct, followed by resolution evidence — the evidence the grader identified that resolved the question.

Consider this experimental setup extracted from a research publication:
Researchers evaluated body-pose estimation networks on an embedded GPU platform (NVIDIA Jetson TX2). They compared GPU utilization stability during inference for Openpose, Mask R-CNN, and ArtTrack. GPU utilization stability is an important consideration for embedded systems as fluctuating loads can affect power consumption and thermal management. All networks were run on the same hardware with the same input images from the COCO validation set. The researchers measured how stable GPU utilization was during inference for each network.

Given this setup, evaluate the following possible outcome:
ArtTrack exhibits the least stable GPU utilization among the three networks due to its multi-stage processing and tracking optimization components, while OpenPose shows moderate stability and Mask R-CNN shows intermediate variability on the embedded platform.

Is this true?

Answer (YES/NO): NO